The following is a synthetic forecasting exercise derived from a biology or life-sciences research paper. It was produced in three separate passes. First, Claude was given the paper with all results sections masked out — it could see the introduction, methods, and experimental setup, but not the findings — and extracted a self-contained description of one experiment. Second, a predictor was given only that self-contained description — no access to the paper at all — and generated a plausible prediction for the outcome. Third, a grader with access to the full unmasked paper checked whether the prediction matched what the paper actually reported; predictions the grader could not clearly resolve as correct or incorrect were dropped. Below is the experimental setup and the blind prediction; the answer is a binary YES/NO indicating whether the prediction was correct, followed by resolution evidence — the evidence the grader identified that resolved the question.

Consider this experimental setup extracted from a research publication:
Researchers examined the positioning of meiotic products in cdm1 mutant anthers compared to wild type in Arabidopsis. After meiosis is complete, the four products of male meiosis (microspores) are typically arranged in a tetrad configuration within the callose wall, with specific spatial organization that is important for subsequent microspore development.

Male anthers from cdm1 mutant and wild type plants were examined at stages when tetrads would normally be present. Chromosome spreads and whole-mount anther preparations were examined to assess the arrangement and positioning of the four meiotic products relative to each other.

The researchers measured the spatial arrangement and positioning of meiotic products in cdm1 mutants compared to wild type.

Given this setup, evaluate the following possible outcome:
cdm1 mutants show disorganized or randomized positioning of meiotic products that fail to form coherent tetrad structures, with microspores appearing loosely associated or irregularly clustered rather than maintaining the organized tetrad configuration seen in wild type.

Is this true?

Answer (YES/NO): NO